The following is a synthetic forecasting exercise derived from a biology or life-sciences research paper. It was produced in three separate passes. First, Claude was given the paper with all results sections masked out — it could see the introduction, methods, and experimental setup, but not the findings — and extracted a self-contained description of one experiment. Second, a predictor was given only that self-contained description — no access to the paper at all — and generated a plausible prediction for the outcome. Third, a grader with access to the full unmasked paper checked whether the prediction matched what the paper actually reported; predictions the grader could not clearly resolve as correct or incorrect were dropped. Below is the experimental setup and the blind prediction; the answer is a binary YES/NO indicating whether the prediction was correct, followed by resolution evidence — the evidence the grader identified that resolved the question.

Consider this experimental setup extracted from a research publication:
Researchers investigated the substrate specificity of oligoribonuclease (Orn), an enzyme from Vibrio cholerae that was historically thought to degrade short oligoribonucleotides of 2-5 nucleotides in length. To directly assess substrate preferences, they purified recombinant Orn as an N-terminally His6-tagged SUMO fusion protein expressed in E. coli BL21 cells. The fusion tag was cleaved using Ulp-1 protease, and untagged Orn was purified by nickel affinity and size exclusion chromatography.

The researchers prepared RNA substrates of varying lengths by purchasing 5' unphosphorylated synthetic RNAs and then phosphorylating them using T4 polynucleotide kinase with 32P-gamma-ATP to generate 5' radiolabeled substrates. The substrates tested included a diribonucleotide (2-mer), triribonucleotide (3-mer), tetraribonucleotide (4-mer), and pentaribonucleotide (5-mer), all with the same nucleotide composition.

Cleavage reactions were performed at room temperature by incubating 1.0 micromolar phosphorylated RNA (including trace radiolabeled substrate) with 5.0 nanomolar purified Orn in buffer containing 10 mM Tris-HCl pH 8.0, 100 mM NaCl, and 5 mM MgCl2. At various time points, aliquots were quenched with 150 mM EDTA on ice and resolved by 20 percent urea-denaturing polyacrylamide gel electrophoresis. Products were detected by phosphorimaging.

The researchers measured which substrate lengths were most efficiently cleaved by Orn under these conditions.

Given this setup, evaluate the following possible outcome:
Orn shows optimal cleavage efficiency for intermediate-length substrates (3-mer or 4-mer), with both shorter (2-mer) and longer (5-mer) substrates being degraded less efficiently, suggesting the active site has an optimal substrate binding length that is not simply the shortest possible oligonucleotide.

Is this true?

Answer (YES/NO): NO